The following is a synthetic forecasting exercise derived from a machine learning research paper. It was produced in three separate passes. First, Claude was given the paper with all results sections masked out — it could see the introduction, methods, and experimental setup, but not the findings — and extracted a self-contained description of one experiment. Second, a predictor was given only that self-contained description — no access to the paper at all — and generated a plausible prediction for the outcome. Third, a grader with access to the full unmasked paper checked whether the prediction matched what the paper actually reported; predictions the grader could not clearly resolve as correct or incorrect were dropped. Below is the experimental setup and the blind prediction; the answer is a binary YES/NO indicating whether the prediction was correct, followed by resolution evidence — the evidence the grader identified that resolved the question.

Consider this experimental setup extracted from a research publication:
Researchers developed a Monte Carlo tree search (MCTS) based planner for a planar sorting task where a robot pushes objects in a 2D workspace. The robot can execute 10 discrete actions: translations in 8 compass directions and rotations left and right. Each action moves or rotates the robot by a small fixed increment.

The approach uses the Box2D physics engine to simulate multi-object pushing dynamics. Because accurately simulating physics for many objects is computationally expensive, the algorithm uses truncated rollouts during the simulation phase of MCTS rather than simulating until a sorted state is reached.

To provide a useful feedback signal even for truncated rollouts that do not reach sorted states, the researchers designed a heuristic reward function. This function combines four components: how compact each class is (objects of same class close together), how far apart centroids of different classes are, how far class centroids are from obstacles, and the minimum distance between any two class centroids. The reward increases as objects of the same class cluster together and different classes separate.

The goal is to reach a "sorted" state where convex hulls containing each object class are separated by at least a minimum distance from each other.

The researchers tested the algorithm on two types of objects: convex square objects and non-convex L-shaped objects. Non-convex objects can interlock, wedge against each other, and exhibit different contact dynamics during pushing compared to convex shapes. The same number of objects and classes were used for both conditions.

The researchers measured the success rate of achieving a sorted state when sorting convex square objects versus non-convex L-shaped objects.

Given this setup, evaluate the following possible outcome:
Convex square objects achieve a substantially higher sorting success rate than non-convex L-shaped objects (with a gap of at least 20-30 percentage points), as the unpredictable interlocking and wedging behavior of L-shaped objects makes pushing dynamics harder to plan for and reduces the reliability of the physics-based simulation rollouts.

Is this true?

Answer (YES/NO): NO